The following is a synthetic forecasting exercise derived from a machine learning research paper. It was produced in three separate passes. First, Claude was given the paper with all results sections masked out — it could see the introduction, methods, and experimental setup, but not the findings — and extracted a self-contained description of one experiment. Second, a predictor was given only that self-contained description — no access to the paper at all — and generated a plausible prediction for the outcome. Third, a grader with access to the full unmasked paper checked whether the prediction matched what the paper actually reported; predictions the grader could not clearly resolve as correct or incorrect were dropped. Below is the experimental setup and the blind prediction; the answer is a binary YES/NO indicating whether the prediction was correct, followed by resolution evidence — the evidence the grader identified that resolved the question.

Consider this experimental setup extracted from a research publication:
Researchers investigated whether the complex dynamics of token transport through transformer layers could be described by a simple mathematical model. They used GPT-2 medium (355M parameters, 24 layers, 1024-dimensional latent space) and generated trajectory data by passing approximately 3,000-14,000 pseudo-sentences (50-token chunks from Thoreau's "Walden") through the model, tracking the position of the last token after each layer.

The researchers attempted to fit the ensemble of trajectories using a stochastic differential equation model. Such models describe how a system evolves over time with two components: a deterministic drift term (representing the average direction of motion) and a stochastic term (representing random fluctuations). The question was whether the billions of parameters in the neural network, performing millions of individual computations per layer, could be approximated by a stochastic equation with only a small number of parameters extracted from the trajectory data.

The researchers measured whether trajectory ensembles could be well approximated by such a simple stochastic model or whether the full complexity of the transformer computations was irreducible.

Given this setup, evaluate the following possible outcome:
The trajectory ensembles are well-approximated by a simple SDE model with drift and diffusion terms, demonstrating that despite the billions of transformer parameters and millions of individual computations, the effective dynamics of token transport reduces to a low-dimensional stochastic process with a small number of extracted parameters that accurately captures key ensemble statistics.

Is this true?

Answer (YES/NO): YES